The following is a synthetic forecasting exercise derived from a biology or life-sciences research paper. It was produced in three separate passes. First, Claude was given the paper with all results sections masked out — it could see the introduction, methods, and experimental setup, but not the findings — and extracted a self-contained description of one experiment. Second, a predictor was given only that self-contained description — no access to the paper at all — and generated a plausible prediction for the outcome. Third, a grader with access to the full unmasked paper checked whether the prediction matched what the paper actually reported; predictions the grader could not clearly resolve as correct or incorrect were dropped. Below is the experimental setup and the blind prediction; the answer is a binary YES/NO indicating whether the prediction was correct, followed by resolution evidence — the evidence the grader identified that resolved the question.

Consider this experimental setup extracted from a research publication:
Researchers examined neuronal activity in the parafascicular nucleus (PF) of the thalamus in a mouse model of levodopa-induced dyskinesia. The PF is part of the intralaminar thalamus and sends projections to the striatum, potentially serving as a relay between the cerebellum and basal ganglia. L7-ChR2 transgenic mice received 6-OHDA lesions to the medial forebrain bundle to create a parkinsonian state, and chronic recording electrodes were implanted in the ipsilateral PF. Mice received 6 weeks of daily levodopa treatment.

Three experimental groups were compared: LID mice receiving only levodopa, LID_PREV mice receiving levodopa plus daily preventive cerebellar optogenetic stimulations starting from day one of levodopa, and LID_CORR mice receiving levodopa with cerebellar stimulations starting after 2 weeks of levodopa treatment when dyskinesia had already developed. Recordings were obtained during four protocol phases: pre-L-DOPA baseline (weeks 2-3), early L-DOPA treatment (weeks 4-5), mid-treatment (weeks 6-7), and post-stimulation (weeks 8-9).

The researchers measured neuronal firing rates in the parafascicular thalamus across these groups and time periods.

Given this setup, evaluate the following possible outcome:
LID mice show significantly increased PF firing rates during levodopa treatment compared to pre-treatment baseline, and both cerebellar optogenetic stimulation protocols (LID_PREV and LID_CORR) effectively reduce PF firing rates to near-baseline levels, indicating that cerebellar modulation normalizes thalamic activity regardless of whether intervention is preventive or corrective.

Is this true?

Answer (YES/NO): NO